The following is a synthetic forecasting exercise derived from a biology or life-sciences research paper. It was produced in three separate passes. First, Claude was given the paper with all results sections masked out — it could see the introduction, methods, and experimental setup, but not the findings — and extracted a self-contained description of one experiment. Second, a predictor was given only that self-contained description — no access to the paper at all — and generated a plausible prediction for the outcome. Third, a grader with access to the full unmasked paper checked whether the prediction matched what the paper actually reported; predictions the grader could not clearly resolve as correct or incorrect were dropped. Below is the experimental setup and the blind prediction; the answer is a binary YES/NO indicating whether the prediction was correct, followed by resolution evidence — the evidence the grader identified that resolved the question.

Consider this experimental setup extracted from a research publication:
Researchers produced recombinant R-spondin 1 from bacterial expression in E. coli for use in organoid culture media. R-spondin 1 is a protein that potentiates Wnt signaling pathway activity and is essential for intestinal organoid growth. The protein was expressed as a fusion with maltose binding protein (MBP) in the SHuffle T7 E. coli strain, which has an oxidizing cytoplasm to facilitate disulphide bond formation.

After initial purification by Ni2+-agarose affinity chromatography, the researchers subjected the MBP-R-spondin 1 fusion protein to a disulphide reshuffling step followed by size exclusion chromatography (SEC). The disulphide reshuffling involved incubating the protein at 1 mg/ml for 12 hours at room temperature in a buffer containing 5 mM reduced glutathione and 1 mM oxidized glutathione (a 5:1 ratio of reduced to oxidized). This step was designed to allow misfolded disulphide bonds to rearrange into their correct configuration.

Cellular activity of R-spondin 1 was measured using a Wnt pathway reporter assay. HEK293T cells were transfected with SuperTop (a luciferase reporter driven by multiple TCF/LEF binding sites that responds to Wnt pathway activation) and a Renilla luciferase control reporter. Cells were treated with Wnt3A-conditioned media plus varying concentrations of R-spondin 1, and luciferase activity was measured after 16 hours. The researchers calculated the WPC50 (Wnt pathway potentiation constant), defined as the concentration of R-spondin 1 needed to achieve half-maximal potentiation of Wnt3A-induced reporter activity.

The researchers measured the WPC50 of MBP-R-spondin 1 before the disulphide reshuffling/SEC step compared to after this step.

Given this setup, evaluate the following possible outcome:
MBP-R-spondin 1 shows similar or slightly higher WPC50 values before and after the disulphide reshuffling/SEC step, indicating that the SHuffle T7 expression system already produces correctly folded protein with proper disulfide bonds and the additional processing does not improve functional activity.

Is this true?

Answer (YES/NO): NO